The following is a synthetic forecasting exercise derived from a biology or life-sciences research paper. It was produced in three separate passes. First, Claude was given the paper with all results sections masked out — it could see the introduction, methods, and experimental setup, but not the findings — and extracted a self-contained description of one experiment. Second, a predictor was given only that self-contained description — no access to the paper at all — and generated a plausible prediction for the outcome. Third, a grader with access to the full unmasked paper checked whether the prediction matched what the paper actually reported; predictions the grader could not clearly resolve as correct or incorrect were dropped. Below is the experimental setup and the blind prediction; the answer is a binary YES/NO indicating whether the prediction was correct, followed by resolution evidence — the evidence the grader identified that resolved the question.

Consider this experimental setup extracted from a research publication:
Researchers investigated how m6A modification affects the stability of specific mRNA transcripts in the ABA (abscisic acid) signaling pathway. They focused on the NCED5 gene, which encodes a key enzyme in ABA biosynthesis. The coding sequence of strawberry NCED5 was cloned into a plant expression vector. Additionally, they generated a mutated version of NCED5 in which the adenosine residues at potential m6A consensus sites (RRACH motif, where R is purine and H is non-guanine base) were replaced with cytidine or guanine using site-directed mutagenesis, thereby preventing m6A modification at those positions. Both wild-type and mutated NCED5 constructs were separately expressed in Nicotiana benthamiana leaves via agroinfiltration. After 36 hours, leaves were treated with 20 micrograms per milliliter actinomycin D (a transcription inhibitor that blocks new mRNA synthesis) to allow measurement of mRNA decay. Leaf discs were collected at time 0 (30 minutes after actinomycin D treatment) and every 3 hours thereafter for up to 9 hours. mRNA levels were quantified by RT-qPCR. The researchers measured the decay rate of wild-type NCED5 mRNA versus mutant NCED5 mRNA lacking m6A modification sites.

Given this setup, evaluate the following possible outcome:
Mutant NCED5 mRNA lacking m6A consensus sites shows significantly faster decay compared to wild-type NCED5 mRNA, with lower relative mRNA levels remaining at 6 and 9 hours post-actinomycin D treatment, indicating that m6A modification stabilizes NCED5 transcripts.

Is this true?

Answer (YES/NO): YES